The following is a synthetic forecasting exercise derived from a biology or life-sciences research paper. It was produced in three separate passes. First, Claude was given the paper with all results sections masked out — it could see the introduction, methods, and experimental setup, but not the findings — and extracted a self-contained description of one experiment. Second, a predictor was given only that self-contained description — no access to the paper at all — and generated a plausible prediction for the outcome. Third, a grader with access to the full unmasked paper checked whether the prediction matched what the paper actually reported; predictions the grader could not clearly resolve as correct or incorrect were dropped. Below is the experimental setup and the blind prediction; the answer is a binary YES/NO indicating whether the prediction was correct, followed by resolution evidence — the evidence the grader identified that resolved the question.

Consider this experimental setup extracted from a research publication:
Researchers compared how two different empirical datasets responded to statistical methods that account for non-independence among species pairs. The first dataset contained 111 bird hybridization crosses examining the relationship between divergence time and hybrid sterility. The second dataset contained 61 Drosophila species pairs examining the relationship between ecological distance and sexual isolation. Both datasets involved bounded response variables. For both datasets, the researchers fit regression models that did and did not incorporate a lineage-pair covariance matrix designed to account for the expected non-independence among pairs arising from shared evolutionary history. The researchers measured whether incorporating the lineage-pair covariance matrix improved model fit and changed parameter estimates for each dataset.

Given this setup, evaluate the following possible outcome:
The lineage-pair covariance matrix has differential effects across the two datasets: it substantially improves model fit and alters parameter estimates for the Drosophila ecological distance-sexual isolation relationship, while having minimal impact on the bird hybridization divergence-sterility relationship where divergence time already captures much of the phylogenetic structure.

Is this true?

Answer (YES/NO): NO